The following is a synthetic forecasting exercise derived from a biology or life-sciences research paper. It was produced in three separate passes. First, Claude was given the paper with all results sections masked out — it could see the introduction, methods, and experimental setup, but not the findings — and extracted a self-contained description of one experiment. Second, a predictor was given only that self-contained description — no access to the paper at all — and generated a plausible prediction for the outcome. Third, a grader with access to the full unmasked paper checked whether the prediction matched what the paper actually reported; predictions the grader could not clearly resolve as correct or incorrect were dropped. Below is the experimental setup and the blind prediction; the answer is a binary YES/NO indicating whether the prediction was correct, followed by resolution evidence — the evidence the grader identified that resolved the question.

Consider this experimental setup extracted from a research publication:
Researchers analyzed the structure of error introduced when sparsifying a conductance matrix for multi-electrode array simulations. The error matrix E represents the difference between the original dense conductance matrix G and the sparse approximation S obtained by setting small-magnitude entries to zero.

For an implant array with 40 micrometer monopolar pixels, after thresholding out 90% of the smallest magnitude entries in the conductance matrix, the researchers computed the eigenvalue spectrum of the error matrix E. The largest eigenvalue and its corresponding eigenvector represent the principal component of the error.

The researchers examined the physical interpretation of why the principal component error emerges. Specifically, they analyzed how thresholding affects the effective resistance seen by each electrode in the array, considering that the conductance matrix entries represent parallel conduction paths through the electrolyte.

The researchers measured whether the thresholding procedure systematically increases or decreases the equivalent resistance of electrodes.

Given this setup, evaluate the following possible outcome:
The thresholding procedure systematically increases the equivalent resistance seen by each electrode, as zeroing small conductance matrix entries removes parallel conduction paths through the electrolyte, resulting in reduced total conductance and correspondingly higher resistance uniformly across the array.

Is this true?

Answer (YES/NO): NO